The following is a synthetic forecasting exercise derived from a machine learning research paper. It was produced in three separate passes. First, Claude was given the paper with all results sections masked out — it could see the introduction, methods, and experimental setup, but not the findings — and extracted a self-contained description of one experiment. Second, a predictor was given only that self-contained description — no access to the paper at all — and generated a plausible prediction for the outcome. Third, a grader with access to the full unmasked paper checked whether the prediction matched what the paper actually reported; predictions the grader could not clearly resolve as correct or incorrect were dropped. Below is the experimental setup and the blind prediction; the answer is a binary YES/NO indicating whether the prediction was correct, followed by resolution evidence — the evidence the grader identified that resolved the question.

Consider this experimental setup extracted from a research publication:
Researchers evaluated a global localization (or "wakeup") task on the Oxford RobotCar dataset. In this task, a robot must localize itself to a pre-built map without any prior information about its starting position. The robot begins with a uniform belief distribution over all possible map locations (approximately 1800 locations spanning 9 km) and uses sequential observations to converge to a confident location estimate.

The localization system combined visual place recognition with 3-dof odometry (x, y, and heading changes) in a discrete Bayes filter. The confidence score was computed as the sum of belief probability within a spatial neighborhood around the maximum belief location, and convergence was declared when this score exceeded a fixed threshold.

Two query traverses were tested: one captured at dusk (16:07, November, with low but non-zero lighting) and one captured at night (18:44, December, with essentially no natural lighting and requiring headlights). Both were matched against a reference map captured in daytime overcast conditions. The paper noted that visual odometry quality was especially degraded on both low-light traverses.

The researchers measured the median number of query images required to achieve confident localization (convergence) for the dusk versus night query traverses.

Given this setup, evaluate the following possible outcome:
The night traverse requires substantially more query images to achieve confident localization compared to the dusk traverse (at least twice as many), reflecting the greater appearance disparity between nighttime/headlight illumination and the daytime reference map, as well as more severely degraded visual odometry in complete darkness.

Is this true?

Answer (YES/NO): NO